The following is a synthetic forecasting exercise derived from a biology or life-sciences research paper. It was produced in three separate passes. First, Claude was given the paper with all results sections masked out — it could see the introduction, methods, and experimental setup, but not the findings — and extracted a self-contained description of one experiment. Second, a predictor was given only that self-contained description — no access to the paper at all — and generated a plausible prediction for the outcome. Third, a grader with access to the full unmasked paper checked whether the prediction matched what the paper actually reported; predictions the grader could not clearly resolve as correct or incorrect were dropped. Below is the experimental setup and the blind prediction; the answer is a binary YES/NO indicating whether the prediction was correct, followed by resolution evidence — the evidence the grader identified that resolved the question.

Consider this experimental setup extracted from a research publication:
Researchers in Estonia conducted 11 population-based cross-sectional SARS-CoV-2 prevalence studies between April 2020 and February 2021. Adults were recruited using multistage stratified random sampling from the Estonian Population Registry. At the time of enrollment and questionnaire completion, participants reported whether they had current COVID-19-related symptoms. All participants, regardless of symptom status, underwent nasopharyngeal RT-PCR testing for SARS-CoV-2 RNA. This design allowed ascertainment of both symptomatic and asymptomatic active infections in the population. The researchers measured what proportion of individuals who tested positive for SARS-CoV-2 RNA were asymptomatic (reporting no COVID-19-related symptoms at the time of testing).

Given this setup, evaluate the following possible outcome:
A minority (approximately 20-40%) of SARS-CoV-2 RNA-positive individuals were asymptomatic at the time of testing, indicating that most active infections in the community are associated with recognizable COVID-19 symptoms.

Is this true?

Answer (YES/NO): NO